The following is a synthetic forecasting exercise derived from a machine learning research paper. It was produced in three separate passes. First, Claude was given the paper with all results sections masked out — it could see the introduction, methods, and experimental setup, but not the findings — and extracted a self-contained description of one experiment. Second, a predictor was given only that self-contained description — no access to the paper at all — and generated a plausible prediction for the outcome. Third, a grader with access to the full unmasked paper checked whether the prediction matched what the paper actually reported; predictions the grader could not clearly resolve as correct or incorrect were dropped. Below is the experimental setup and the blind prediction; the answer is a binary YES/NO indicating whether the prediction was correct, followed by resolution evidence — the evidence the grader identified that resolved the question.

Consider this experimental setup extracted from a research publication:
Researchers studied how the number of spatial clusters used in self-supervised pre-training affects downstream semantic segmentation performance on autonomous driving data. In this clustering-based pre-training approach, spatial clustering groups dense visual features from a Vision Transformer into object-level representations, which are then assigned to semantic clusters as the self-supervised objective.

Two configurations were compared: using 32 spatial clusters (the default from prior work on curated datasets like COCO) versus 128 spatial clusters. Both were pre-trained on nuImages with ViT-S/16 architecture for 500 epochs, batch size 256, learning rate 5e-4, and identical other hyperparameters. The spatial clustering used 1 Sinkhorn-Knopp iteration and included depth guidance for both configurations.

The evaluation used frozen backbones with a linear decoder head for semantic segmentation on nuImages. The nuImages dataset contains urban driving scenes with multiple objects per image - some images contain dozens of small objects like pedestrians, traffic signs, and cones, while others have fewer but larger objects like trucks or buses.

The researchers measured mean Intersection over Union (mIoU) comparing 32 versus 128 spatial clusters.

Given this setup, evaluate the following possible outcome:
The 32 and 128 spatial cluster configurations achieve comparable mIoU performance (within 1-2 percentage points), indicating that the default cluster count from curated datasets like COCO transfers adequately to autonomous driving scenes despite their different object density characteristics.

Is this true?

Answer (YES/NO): NO